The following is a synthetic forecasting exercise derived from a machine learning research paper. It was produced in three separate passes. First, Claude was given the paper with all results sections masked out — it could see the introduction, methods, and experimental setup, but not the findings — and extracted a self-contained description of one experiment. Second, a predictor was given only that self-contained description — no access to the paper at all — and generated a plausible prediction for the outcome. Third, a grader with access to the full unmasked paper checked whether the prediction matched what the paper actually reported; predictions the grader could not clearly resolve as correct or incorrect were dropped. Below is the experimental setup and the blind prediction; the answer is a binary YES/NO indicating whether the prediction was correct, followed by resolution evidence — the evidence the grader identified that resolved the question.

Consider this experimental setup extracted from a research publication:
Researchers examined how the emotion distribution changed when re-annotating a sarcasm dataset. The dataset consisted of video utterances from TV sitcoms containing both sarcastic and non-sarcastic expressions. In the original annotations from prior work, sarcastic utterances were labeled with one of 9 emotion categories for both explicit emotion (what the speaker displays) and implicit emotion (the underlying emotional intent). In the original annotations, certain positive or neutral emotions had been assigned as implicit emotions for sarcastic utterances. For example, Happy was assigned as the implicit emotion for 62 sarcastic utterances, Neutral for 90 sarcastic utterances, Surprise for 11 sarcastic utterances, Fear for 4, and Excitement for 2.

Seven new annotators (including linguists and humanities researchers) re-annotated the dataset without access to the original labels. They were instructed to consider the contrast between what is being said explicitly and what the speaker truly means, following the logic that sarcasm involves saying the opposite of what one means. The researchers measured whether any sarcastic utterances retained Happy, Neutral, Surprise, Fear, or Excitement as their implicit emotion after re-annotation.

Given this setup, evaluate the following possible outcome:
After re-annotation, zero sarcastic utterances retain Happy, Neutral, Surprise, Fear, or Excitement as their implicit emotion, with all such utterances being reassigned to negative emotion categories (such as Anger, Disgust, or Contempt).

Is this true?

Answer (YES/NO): YES